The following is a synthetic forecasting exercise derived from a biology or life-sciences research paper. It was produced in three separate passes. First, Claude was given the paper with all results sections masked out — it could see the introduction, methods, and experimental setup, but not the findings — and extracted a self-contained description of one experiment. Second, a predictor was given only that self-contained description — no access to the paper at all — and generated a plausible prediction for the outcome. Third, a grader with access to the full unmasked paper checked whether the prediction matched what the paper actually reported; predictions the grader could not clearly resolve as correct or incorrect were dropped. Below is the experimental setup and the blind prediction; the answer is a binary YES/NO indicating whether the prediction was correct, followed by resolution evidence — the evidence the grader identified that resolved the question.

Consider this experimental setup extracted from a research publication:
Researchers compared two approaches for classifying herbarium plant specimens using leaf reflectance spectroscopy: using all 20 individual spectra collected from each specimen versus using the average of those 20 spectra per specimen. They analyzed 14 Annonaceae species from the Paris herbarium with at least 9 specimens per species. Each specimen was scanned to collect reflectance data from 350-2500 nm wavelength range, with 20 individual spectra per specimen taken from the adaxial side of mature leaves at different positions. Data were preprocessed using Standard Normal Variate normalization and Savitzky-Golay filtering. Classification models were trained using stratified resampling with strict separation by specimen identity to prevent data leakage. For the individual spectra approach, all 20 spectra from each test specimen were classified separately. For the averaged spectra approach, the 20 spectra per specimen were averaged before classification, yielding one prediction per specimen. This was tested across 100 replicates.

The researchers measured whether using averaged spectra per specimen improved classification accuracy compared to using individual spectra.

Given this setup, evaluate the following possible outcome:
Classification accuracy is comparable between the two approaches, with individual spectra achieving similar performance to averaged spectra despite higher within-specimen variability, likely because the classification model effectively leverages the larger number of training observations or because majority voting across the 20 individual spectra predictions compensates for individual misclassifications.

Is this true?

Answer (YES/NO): NO